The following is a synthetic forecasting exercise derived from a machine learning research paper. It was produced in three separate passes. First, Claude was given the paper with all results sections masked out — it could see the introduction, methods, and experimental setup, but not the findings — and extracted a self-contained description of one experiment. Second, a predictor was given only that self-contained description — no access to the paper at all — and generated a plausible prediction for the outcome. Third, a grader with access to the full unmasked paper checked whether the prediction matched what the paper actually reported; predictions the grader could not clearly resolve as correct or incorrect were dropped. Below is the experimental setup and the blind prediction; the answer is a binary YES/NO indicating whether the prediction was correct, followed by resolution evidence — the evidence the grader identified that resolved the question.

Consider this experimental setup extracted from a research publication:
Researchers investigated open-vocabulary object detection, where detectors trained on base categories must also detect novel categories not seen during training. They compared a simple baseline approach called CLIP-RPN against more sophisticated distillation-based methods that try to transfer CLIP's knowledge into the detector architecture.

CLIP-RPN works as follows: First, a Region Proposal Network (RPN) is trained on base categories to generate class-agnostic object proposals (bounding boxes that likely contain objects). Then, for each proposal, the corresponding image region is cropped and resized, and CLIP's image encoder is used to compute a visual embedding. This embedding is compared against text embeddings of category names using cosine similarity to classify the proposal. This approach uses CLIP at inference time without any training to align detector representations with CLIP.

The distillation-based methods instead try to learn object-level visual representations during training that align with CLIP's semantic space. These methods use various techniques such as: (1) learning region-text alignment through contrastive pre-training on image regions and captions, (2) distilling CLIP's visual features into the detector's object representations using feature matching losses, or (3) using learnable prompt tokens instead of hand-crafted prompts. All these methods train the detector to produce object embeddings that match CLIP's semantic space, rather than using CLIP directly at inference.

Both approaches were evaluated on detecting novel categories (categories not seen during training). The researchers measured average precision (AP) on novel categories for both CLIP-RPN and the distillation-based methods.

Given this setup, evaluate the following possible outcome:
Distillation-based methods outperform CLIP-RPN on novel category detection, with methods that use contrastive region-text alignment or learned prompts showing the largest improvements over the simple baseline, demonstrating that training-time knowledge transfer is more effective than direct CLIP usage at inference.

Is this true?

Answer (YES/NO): NO